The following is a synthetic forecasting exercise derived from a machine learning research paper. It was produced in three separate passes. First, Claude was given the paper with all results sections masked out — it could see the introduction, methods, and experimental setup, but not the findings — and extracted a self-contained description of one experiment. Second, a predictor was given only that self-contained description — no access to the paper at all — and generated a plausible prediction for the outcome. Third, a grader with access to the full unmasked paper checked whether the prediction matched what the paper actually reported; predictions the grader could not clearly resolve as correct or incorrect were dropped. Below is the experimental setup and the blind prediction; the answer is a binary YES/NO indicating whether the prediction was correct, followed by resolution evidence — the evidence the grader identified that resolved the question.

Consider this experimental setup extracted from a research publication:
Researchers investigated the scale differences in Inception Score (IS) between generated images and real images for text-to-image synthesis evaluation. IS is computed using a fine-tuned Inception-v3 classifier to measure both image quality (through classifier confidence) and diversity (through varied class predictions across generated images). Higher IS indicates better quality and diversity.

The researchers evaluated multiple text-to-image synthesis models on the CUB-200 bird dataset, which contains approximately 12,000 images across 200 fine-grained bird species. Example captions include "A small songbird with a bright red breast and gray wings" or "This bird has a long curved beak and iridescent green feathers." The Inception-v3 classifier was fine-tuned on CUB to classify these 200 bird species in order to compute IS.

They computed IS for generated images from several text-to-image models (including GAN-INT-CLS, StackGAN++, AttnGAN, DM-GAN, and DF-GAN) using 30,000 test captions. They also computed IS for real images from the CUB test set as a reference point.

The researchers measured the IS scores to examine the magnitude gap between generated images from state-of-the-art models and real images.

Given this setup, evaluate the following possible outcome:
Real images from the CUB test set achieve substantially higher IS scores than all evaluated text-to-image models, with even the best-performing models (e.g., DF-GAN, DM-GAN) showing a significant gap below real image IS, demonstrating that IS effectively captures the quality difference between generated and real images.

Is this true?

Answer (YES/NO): YES